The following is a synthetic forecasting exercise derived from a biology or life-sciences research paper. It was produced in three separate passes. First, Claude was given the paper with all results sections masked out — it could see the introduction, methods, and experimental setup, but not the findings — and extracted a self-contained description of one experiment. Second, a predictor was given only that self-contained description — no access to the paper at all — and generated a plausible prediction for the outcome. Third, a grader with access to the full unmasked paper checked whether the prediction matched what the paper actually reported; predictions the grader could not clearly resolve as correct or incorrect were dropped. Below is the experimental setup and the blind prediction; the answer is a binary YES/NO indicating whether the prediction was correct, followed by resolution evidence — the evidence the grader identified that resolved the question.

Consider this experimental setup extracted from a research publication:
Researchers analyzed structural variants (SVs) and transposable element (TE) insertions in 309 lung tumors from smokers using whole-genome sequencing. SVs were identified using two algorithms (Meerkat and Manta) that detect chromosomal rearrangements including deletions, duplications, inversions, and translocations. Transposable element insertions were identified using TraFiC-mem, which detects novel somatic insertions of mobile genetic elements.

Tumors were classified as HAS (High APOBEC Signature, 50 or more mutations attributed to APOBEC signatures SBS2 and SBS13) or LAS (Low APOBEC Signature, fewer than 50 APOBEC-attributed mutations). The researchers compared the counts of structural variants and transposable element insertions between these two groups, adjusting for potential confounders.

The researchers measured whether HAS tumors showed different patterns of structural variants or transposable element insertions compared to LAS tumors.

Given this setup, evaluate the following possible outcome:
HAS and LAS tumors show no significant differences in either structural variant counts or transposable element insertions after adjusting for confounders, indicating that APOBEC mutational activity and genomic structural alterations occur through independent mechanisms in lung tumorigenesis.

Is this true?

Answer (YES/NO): NO